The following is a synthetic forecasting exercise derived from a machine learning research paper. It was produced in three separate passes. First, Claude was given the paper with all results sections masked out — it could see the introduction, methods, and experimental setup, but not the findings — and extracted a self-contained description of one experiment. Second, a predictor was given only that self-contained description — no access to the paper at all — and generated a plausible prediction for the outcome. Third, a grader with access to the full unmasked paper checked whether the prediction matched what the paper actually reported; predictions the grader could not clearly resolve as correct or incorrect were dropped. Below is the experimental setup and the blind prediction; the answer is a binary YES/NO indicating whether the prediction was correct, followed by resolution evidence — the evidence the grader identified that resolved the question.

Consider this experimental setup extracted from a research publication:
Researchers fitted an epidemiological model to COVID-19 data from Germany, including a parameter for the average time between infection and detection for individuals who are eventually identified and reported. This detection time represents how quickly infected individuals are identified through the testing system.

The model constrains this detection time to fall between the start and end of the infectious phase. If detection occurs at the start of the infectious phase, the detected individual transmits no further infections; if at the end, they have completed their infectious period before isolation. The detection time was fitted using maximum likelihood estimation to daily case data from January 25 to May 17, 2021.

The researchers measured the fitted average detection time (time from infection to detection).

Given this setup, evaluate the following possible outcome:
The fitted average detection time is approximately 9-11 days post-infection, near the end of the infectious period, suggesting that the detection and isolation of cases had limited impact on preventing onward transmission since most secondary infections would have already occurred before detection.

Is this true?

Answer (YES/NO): NO